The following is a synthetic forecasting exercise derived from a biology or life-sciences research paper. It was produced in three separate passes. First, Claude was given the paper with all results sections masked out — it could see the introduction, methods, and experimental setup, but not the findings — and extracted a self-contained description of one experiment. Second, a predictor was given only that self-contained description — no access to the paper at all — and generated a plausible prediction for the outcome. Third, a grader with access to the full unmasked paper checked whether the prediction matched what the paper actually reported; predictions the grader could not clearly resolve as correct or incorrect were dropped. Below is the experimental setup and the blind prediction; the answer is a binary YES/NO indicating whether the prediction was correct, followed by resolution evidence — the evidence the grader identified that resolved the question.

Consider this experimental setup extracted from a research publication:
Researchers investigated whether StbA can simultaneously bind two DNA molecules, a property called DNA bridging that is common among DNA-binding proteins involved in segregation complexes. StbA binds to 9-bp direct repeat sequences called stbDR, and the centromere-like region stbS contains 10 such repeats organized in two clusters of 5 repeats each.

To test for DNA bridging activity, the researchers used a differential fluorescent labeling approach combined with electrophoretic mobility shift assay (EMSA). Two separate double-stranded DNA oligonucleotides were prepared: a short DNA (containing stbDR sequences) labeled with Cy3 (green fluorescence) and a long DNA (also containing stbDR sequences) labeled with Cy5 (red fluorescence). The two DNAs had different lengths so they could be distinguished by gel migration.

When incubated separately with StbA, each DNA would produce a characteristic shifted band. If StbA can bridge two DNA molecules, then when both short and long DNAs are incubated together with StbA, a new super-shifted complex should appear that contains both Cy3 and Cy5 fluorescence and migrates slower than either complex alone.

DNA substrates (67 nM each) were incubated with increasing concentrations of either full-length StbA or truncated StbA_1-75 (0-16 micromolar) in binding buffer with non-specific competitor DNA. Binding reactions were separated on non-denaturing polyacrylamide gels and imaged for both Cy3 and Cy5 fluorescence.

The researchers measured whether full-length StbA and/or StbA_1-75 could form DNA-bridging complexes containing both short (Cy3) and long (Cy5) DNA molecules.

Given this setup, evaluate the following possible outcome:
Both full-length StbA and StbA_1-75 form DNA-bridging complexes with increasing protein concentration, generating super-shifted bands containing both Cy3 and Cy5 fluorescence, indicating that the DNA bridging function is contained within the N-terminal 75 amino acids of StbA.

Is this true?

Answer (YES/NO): NO